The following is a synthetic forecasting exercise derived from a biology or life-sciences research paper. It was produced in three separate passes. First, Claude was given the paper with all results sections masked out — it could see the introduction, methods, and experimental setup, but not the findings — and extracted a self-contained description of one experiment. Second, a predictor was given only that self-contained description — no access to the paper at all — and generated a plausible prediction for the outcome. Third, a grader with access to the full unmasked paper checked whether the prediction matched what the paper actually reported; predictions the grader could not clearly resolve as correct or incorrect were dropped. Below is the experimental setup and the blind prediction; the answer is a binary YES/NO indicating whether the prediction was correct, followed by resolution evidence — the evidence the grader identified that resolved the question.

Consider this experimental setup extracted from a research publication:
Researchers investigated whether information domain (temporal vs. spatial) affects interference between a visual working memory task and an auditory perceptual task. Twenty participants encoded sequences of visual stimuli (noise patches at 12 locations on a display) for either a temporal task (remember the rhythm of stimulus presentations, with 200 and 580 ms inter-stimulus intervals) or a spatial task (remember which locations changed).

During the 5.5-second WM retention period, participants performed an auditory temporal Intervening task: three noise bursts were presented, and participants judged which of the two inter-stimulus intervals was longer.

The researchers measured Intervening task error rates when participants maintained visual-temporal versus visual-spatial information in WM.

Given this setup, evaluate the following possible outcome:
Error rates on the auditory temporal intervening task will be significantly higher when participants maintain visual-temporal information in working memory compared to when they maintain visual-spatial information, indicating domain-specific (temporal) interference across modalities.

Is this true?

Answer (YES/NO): NO